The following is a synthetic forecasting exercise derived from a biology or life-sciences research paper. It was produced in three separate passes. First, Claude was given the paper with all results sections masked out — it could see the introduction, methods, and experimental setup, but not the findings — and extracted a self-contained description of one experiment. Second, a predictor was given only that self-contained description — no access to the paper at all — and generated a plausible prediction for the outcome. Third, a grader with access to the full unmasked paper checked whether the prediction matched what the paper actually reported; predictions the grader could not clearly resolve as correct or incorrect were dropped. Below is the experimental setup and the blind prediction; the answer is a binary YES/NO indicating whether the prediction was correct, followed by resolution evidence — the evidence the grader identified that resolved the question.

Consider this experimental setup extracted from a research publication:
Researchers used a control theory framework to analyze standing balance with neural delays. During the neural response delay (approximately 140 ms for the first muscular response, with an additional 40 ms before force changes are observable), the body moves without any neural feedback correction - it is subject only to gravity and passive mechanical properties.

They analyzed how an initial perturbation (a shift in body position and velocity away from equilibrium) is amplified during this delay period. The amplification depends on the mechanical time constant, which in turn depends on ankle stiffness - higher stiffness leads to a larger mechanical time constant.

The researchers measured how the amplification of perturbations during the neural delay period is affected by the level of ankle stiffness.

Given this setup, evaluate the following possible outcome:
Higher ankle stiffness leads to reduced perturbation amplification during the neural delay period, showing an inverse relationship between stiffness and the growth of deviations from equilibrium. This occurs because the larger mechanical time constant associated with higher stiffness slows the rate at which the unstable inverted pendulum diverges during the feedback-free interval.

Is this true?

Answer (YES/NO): YES